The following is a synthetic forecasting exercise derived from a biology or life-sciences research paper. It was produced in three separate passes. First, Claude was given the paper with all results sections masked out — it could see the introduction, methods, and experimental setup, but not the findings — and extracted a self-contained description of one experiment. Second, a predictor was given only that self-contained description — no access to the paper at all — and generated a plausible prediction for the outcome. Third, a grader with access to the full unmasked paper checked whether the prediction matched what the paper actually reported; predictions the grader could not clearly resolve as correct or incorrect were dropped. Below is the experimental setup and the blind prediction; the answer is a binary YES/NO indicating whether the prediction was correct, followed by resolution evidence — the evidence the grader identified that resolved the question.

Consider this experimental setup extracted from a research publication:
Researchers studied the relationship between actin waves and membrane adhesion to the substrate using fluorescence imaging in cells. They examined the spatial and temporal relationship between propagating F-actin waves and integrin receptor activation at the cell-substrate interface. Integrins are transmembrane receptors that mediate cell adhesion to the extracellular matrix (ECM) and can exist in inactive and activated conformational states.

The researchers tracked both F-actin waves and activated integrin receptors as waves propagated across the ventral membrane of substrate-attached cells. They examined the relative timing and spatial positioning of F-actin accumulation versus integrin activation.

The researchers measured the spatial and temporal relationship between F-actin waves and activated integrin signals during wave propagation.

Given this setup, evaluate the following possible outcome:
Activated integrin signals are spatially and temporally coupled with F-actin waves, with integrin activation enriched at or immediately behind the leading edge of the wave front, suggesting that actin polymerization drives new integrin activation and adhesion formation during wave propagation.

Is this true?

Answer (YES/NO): YES